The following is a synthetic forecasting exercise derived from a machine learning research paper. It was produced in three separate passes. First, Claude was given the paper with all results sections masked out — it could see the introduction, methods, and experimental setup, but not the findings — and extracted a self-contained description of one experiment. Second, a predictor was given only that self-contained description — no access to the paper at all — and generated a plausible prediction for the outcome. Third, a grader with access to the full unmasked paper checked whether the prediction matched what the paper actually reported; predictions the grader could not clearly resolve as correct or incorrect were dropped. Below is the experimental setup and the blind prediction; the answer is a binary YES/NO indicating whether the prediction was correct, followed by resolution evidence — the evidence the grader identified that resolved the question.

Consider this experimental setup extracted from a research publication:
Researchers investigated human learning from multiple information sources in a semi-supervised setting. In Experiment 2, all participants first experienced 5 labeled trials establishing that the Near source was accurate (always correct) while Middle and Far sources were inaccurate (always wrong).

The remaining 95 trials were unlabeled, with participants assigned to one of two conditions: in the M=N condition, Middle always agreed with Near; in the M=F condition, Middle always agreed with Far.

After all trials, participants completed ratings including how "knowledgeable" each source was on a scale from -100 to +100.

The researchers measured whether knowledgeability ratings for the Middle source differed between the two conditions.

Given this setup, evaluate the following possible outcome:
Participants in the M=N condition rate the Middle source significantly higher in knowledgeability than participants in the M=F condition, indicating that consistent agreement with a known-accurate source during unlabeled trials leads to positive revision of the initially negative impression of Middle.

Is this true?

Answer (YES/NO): YES